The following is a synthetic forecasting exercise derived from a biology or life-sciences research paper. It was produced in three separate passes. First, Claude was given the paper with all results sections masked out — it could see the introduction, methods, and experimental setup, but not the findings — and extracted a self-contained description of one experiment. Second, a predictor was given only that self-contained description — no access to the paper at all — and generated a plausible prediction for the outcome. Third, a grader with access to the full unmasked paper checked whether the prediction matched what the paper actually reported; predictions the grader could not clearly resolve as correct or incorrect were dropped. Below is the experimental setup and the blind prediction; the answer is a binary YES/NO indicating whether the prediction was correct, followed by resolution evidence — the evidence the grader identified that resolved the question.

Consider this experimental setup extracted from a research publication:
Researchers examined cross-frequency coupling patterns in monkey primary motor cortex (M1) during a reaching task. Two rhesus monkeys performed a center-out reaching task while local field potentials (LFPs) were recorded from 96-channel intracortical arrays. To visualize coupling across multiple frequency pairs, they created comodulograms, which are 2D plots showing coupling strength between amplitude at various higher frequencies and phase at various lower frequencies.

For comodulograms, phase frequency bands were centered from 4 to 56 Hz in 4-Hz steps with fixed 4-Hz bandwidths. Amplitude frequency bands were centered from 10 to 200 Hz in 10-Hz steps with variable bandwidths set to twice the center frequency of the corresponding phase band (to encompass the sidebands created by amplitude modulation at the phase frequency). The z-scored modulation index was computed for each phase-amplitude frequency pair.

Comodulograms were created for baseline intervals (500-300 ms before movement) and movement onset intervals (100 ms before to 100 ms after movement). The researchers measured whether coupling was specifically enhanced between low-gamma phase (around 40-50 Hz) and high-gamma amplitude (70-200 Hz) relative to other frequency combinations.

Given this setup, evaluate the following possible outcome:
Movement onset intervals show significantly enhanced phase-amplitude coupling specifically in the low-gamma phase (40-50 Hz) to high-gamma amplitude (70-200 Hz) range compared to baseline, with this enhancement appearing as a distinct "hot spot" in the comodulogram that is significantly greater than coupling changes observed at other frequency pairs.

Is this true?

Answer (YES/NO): NO